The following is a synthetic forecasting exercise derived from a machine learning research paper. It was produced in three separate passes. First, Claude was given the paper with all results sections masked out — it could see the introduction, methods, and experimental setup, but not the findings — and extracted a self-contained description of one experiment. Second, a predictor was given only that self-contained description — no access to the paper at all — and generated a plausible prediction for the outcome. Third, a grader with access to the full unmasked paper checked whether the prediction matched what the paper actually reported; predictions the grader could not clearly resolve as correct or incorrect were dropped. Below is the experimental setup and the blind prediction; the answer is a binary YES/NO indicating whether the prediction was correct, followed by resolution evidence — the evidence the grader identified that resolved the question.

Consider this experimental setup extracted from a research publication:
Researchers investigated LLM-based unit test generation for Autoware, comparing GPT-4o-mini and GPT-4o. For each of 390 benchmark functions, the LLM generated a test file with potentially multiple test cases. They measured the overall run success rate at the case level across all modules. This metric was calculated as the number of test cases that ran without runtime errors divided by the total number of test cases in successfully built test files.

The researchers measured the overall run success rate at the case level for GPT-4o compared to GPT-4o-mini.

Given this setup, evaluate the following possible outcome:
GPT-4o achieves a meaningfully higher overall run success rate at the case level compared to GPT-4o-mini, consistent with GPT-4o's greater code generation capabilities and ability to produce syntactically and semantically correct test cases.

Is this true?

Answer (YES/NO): NO